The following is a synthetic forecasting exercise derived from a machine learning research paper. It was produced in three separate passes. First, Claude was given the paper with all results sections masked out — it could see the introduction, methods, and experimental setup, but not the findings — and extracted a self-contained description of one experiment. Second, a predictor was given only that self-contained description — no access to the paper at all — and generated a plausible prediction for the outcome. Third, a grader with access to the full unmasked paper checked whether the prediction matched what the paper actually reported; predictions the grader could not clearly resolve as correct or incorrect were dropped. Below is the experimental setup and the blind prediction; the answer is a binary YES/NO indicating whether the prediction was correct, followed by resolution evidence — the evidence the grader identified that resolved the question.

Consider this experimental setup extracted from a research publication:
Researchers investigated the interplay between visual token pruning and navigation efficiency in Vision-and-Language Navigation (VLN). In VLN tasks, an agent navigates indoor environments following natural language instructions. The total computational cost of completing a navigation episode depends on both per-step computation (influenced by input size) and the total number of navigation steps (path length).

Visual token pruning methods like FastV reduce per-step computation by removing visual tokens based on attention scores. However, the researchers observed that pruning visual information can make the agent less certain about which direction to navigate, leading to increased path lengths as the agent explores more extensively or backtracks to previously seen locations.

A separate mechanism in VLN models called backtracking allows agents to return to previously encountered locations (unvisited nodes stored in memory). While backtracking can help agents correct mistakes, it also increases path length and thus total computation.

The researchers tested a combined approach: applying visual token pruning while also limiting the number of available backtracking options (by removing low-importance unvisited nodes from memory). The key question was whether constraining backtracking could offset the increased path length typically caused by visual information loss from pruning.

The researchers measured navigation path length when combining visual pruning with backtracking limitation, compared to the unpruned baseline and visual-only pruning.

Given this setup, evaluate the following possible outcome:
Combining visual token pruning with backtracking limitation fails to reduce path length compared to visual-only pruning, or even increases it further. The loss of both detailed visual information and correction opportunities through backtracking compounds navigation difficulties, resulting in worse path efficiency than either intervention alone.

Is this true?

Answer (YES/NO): NO